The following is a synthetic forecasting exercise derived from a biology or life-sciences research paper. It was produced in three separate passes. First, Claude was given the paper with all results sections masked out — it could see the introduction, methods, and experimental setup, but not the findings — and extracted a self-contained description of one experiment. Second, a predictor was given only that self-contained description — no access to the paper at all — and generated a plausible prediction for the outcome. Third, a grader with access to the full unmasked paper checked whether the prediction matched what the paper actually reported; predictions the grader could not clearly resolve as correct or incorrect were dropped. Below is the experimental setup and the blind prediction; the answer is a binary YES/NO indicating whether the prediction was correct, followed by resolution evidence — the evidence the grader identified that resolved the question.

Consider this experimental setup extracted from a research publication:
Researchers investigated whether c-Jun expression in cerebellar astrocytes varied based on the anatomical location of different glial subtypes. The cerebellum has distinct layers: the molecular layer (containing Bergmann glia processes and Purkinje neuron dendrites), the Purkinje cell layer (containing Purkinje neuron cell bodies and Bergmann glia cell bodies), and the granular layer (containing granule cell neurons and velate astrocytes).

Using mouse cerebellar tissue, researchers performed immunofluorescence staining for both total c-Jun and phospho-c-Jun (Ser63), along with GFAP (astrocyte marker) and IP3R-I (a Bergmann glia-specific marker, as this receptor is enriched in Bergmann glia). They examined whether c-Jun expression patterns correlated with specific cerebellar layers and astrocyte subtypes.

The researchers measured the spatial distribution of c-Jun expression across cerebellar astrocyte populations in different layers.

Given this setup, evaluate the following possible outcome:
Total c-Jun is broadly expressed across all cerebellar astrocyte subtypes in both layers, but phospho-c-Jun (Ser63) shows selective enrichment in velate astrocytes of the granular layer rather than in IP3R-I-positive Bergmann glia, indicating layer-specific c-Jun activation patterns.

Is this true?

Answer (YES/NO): NO